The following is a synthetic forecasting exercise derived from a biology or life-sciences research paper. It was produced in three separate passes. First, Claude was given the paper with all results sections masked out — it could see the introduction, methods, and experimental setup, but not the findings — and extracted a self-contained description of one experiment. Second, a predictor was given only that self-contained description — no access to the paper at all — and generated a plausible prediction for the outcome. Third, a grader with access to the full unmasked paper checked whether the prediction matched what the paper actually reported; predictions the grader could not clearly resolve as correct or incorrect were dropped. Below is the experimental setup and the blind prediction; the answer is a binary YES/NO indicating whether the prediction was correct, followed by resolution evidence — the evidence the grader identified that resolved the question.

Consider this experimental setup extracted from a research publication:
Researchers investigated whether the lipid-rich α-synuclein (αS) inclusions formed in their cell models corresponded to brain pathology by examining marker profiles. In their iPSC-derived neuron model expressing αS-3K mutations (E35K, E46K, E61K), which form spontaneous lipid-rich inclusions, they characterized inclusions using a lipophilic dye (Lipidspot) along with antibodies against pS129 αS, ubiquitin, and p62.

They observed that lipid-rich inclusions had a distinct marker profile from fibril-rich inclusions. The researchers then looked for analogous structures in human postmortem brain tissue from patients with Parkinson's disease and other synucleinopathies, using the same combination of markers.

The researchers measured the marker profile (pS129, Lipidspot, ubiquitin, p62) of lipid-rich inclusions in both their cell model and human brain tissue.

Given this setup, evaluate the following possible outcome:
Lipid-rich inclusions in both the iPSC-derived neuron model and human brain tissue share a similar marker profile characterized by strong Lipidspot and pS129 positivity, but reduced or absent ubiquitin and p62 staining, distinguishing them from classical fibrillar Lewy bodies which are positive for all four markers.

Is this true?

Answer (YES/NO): YES